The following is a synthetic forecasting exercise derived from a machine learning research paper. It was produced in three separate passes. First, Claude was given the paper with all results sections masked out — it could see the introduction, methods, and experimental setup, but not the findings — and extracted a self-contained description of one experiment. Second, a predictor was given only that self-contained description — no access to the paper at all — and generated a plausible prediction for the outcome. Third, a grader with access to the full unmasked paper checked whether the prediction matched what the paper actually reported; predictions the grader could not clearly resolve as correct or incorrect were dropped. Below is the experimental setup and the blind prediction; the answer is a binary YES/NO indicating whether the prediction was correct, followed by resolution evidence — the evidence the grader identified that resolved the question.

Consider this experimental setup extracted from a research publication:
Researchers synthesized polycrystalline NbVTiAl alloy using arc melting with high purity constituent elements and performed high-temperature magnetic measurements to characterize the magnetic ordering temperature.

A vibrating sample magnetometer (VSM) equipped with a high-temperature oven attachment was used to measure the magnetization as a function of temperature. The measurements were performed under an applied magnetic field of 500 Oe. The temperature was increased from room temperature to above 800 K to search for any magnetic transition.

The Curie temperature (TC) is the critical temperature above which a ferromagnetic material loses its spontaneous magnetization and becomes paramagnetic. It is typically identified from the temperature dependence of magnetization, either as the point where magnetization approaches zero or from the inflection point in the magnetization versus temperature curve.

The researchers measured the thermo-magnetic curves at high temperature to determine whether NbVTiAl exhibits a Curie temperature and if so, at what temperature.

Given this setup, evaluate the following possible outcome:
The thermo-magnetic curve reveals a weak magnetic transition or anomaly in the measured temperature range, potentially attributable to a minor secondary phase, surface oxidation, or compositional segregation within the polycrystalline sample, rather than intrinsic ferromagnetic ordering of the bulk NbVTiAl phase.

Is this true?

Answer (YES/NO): NO